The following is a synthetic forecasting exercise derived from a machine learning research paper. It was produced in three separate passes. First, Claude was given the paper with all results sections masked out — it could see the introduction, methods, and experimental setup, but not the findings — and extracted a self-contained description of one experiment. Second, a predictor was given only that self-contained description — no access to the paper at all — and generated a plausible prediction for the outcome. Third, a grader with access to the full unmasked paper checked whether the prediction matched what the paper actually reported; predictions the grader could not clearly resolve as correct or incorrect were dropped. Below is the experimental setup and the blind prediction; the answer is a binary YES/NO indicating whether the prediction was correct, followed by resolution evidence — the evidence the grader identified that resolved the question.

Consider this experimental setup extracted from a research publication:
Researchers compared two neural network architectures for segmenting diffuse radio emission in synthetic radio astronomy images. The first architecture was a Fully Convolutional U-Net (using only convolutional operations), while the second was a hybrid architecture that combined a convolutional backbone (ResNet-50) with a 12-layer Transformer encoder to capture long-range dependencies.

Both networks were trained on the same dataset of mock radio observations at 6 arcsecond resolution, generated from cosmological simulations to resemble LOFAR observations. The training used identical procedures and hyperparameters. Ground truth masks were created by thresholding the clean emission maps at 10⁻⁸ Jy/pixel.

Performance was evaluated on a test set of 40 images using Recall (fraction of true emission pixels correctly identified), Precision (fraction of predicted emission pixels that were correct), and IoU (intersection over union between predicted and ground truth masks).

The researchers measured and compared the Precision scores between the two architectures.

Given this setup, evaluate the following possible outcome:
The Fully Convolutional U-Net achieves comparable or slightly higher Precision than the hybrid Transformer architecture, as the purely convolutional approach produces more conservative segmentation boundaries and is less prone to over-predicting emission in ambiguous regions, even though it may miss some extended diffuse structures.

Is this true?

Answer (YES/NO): YES